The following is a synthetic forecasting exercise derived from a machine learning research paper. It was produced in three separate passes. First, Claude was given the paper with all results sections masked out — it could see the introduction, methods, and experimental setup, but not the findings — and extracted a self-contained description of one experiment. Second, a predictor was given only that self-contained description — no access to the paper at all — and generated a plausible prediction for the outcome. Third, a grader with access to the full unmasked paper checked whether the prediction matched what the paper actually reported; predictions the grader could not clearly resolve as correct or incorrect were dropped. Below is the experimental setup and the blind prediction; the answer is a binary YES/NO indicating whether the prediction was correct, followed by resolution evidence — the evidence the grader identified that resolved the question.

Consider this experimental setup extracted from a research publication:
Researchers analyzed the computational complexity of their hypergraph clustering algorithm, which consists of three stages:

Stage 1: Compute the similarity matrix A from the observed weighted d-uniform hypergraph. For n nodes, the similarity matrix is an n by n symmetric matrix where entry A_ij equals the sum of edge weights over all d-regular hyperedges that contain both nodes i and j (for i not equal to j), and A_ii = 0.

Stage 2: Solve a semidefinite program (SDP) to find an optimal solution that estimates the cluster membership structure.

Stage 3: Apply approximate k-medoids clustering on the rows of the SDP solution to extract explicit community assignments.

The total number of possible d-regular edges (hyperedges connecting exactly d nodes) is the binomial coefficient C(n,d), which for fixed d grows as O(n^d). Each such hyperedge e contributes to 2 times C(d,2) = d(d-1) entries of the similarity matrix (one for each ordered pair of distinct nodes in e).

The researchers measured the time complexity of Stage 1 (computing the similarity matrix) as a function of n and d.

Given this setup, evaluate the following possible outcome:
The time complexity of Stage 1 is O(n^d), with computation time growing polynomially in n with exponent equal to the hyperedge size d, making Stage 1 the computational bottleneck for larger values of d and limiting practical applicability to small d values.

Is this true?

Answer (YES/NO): YES